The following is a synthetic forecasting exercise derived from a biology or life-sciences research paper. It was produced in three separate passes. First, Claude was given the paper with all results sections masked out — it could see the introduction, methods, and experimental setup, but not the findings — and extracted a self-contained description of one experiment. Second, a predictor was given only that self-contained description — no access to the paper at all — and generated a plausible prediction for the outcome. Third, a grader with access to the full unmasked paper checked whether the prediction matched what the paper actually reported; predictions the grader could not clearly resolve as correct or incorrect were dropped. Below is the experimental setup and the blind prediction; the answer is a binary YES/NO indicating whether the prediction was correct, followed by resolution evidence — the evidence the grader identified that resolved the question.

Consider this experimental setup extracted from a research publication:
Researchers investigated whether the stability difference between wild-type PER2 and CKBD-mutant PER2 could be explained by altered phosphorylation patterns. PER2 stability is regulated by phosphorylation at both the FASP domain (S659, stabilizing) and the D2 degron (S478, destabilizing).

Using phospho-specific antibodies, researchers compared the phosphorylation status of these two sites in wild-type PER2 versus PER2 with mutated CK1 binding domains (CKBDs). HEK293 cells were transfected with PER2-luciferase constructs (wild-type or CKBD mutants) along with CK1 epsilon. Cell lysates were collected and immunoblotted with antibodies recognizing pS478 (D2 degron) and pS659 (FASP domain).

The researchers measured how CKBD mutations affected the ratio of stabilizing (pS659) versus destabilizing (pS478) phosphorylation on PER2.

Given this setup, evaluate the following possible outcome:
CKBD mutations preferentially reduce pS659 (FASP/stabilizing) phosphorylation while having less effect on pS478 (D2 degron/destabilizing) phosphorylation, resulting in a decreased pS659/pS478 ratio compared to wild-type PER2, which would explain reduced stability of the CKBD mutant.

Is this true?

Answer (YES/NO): NO